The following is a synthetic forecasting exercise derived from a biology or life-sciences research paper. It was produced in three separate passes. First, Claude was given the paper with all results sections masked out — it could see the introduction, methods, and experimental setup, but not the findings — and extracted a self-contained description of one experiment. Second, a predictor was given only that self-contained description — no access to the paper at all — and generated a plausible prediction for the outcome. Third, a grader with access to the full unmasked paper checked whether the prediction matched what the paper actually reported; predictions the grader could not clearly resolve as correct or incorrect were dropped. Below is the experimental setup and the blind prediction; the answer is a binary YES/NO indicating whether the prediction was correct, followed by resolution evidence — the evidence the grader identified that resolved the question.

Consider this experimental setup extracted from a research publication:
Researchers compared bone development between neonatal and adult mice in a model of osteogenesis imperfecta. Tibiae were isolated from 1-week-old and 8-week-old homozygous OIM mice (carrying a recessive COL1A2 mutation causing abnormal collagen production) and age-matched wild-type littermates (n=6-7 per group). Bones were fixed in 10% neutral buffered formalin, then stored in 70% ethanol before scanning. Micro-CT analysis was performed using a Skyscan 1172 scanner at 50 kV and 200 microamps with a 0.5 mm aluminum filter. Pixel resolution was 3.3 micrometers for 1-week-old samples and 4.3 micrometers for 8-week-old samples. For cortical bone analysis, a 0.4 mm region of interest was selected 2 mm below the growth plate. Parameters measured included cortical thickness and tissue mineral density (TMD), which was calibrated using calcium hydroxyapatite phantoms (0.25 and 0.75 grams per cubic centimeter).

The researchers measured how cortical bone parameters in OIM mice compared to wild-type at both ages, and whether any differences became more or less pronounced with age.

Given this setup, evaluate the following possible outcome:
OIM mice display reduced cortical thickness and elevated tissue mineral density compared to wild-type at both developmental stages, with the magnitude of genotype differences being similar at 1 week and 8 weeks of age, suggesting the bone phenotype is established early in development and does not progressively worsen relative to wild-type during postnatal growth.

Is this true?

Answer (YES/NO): NO